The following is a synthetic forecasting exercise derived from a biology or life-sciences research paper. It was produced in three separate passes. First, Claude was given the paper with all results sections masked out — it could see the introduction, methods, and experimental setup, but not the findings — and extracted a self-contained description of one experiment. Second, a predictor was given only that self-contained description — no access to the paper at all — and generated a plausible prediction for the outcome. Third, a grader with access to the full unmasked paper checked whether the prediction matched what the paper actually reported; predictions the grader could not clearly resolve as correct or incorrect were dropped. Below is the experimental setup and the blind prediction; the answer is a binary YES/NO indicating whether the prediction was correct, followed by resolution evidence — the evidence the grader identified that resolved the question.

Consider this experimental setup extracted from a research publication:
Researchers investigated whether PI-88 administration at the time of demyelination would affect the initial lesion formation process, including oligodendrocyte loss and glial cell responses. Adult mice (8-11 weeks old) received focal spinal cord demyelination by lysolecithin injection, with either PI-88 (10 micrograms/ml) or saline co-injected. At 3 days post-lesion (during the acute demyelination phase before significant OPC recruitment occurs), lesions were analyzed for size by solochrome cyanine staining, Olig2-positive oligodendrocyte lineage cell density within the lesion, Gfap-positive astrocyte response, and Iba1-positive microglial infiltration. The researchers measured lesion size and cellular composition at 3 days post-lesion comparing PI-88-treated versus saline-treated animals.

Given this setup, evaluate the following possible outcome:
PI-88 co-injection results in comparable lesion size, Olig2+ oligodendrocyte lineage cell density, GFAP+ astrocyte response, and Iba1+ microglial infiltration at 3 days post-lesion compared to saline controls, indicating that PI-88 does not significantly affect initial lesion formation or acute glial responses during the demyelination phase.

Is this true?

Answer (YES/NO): YES